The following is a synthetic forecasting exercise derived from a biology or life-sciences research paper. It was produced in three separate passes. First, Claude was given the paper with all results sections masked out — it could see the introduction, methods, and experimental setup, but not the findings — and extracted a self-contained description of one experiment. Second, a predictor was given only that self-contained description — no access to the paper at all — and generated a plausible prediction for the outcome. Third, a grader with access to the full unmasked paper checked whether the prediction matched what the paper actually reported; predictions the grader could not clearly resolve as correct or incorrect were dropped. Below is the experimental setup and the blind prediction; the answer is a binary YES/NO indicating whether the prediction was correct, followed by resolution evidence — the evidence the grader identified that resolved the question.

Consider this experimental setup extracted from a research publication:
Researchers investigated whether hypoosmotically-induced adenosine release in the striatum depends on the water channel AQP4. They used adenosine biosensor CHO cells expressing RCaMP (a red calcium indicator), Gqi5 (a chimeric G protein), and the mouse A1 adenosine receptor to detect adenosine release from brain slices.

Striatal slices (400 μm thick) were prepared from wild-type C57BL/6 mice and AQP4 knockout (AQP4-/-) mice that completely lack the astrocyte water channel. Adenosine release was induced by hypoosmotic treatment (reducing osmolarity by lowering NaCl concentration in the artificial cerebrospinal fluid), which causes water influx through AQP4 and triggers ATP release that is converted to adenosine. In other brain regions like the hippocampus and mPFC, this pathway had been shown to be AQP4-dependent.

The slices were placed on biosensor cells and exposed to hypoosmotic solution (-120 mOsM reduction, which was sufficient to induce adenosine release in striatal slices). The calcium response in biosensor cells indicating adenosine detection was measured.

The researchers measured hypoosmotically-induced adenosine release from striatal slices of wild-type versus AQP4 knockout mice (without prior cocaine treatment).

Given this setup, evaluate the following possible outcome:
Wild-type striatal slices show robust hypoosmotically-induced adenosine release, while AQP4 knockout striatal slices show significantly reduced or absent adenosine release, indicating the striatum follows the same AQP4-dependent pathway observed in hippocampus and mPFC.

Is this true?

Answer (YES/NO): NO